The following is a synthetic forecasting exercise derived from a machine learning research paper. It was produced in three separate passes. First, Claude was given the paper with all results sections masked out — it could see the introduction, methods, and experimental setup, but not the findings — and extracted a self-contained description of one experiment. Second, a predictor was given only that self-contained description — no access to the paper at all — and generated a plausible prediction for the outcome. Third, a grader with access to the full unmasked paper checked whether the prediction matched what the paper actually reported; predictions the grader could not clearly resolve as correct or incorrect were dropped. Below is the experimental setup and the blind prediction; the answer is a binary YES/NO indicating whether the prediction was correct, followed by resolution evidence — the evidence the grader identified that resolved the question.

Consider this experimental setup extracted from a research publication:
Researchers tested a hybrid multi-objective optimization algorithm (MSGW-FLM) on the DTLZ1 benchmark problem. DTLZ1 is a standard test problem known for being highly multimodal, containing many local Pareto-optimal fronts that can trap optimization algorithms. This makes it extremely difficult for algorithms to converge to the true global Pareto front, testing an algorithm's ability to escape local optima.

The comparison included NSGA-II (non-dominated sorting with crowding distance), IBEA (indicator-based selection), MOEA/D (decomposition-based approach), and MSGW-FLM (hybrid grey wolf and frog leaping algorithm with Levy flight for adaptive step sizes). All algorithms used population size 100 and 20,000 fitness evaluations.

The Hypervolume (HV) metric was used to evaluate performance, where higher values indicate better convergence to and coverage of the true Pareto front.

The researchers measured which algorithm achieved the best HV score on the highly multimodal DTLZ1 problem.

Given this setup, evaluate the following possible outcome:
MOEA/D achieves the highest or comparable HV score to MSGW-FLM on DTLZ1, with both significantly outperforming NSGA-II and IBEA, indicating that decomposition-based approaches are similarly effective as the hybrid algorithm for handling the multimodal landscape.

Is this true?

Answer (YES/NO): NO